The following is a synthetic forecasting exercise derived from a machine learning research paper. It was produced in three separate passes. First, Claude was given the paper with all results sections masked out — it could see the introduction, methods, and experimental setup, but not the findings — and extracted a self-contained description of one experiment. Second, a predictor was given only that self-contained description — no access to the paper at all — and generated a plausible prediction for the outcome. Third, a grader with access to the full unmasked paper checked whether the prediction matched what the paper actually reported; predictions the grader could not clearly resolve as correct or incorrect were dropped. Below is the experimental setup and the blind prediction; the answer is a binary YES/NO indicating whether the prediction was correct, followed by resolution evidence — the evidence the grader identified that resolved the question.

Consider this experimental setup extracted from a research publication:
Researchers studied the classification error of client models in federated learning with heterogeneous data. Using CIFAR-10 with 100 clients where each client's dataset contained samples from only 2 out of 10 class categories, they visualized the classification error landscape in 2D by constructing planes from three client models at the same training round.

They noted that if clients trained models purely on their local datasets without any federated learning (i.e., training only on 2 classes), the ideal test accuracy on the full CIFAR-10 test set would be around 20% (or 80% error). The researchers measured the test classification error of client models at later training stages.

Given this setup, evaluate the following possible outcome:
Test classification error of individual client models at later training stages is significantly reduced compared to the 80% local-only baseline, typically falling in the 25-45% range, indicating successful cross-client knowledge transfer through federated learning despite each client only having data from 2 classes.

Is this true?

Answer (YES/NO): NO